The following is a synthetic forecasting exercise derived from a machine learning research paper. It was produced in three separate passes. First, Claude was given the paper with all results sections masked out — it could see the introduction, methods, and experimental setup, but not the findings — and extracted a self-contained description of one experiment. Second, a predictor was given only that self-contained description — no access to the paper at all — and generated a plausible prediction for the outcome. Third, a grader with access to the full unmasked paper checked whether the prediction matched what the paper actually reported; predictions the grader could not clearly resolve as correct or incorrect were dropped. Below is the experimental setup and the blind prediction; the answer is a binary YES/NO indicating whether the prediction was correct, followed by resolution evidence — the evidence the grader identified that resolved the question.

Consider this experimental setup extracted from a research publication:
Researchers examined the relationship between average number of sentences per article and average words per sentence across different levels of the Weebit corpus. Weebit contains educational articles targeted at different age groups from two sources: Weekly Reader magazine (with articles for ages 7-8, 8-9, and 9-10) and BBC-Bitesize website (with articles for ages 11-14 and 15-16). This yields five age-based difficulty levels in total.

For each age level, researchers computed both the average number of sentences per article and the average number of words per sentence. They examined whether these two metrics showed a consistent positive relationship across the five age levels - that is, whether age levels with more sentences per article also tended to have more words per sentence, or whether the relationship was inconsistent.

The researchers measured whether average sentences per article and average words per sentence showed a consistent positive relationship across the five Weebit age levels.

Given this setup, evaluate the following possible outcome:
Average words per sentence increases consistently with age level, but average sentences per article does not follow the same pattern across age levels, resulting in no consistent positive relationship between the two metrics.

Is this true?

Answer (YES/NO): NO